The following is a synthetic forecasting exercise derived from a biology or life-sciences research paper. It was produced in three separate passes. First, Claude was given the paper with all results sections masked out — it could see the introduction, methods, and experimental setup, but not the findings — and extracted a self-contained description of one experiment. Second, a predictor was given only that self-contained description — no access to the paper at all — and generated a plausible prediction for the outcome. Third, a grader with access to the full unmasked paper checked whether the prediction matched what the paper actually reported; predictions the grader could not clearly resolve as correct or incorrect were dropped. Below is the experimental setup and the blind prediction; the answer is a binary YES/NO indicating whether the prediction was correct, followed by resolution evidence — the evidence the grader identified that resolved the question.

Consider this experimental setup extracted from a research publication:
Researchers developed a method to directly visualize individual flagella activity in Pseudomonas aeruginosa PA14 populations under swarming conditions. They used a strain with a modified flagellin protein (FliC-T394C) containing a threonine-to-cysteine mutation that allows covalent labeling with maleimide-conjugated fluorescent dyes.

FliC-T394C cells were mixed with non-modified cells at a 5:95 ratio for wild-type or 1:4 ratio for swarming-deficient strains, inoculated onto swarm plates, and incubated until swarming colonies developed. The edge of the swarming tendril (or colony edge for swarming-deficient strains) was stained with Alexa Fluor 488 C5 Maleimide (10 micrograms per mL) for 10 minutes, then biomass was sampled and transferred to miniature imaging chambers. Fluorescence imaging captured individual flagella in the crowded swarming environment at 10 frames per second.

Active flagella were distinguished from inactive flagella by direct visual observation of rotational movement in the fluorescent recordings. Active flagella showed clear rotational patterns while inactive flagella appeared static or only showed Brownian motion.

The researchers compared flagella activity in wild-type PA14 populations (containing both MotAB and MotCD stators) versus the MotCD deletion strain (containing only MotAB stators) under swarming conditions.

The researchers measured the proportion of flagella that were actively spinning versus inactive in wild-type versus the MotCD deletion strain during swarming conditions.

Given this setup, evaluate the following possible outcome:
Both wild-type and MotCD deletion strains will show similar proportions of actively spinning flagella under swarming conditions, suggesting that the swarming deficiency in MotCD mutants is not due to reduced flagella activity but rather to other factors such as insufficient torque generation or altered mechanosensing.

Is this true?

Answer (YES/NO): NO